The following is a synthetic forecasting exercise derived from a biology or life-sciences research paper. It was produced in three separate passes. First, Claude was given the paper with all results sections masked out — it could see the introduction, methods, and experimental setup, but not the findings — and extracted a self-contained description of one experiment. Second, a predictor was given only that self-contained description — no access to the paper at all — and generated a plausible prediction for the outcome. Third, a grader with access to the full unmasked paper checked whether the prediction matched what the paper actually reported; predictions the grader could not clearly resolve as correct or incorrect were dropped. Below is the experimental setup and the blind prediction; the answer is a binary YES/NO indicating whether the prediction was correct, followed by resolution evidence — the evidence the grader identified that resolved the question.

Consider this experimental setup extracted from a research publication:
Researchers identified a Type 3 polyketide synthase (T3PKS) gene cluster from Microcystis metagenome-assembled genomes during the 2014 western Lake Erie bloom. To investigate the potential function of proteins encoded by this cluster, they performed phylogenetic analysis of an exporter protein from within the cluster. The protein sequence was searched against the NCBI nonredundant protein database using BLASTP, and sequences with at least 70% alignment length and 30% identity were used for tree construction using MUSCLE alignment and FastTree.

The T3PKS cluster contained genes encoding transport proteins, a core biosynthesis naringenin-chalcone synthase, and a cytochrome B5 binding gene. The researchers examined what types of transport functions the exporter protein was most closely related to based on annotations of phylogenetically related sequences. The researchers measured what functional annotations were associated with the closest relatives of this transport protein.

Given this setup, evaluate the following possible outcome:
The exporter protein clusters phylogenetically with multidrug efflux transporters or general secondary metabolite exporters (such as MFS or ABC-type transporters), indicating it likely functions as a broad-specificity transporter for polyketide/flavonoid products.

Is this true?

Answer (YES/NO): NO